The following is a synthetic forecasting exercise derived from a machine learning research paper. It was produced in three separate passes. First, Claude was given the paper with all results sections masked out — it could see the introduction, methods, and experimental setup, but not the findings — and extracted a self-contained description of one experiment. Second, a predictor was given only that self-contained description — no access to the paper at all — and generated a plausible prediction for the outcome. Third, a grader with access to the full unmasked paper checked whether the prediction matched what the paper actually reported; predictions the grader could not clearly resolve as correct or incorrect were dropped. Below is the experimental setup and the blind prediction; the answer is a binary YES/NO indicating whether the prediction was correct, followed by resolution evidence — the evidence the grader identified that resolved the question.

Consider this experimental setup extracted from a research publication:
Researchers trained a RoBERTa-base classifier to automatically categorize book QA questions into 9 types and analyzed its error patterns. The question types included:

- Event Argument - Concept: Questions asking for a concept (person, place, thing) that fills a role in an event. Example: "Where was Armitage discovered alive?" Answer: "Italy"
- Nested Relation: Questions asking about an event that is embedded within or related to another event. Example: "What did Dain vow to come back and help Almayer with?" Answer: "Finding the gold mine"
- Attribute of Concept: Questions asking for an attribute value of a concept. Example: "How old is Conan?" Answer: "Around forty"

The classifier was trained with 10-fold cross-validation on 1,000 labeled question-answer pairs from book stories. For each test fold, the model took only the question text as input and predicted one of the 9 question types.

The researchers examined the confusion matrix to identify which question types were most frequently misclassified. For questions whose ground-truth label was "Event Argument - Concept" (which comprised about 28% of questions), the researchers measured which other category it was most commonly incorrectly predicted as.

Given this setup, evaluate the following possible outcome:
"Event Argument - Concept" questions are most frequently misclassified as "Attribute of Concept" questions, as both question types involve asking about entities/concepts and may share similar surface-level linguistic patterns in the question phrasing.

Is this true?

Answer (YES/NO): NO